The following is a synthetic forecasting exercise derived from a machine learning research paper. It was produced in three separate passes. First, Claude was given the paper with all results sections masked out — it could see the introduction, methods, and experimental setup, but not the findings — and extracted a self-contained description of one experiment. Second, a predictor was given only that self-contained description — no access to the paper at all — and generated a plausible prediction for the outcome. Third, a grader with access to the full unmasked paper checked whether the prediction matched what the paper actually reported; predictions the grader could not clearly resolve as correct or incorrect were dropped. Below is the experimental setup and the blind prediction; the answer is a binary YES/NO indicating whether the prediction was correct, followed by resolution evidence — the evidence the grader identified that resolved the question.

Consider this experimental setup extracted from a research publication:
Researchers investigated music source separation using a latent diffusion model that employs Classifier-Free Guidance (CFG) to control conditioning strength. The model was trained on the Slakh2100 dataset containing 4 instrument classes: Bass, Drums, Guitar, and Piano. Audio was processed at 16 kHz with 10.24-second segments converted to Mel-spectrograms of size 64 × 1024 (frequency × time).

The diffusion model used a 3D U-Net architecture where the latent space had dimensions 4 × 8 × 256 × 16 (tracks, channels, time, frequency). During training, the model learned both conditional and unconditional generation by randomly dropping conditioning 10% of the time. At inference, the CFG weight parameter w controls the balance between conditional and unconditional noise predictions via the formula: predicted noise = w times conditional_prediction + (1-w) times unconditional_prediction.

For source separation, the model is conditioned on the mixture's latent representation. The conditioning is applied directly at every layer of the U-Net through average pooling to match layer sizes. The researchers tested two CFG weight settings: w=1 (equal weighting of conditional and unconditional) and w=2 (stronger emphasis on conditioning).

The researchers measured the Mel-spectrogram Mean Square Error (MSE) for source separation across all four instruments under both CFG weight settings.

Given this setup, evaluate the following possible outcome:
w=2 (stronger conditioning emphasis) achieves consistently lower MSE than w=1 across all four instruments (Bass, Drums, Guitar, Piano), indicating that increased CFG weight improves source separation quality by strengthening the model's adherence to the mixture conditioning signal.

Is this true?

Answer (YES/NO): YES